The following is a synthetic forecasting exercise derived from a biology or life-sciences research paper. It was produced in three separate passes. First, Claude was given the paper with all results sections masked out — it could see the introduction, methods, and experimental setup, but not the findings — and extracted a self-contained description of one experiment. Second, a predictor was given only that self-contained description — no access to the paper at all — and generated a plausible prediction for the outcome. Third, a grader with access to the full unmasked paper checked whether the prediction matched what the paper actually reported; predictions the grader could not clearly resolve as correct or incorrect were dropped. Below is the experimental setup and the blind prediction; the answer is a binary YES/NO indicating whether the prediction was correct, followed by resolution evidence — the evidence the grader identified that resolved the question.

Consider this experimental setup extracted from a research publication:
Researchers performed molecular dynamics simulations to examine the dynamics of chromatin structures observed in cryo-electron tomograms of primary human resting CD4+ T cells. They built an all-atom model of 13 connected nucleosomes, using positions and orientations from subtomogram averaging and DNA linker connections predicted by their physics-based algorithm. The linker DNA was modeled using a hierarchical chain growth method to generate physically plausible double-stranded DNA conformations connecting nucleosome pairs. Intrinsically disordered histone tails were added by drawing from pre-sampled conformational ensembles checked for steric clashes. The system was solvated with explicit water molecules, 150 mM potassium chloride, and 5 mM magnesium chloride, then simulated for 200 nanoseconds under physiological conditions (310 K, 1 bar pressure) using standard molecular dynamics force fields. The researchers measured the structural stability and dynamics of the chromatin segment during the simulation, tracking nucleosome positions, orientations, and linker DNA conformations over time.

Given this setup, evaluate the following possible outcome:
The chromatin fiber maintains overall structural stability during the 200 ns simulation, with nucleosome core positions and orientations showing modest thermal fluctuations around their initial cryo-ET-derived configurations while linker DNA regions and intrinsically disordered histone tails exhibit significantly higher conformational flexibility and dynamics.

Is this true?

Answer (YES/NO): YES